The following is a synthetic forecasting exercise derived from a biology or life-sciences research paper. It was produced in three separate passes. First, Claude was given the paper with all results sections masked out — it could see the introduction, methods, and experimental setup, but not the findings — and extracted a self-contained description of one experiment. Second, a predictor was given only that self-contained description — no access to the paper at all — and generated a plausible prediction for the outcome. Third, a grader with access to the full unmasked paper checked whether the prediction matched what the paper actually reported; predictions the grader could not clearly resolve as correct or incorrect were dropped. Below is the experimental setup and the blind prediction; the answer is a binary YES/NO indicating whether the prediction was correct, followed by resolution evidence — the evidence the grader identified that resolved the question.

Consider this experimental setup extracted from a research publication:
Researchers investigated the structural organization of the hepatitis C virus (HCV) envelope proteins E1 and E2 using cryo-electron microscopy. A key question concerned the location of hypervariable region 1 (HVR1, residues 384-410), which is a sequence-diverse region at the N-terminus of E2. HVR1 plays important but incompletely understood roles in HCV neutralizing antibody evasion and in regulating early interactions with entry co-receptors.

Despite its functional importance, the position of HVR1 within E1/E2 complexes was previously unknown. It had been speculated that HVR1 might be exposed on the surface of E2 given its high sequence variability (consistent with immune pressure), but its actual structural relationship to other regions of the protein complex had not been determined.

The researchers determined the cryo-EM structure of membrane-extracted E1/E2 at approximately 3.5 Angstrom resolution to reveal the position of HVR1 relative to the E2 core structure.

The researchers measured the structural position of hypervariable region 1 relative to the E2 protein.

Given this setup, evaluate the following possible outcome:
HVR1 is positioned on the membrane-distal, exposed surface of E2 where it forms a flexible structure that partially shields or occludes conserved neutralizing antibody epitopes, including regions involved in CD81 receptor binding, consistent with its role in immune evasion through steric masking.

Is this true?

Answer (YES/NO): NO